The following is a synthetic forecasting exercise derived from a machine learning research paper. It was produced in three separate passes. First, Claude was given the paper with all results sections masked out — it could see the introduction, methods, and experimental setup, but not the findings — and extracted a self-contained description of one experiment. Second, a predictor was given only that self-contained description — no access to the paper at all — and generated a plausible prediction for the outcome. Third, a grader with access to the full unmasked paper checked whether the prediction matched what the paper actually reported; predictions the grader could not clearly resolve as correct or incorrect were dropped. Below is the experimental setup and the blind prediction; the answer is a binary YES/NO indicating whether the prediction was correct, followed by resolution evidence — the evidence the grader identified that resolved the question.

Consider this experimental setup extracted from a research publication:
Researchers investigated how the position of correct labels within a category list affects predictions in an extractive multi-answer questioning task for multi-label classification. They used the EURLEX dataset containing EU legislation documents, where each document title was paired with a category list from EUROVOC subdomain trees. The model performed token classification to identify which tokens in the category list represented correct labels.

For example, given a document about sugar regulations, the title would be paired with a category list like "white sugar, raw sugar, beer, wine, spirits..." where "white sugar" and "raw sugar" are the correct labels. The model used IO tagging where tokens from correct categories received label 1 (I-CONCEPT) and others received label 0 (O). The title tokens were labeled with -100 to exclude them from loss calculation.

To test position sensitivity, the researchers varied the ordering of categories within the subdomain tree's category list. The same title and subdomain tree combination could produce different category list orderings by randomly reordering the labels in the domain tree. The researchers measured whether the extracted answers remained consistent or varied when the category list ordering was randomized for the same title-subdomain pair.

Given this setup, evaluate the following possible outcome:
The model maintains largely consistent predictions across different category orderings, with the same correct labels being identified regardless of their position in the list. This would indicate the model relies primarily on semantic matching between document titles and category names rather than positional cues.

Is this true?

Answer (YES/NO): NO